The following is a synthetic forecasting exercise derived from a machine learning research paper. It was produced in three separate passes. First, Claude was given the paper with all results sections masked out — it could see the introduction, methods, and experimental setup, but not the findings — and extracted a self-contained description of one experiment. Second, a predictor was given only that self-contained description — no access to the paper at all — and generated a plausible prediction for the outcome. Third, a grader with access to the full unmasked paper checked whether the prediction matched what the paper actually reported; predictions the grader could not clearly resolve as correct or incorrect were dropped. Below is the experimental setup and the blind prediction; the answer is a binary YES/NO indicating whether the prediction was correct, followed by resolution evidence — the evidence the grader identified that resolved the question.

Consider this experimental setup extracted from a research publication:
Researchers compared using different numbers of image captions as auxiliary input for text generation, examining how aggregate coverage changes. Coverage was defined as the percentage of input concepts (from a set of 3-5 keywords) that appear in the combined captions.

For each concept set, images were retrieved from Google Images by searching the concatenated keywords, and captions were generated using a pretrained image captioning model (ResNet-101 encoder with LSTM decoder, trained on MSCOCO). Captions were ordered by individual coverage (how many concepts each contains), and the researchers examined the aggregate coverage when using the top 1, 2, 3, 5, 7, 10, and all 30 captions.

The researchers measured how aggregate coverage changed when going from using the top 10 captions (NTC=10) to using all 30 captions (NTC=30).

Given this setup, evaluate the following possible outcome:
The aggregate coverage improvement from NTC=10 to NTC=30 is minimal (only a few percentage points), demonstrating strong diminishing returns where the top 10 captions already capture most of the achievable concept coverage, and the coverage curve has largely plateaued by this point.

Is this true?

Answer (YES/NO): YES